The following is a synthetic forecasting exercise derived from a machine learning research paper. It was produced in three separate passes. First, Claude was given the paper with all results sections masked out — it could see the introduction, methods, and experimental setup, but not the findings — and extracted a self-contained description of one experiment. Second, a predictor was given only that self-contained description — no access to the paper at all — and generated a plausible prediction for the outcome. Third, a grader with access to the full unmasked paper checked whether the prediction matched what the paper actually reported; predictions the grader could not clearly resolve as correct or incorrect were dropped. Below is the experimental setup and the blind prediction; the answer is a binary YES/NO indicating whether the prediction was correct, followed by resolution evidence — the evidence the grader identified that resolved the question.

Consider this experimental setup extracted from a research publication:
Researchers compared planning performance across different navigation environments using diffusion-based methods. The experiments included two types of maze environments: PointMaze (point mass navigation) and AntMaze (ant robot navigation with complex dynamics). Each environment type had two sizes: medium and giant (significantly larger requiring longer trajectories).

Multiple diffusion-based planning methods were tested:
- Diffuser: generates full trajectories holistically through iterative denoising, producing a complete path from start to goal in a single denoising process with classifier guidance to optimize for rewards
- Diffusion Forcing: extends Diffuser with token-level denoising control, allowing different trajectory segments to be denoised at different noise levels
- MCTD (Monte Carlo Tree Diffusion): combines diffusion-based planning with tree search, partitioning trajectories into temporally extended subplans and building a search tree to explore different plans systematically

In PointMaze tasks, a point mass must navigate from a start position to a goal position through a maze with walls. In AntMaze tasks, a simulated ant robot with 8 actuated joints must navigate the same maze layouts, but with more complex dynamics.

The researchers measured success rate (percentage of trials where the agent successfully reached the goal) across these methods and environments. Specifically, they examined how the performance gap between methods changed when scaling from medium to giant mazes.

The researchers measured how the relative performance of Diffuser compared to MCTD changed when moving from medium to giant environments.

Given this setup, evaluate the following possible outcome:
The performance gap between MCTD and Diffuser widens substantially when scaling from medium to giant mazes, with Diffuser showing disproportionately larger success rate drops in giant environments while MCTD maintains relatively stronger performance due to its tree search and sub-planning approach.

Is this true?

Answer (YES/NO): YES